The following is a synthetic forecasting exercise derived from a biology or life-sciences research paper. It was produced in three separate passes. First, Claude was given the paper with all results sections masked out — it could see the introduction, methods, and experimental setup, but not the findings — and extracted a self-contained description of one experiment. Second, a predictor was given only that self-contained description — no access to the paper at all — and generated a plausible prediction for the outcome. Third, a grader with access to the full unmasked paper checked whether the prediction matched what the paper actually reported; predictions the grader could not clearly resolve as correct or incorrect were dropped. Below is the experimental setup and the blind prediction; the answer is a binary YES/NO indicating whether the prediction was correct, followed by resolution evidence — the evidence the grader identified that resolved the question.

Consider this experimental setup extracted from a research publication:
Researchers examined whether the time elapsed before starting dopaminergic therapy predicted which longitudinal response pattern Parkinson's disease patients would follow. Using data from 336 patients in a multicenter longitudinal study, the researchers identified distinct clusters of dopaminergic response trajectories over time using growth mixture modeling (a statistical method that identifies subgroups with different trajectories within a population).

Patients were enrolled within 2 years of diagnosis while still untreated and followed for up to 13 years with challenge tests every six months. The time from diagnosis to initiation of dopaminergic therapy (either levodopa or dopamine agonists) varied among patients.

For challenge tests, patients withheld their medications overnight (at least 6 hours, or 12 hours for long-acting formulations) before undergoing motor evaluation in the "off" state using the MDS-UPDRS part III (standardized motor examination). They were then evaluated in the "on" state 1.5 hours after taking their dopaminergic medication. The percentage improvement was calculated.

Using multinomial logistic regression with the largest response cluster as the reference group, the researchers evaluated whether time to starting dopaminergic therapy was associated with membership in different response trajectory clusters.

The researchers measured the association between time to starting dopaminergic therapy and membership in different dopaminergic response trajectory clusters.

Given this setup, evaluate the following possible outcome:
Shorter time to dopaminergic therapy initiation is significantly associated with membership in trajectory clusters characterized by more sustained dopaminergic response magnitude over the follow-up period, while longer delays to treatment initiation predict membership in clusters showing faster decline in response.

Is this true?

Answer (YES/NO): NO